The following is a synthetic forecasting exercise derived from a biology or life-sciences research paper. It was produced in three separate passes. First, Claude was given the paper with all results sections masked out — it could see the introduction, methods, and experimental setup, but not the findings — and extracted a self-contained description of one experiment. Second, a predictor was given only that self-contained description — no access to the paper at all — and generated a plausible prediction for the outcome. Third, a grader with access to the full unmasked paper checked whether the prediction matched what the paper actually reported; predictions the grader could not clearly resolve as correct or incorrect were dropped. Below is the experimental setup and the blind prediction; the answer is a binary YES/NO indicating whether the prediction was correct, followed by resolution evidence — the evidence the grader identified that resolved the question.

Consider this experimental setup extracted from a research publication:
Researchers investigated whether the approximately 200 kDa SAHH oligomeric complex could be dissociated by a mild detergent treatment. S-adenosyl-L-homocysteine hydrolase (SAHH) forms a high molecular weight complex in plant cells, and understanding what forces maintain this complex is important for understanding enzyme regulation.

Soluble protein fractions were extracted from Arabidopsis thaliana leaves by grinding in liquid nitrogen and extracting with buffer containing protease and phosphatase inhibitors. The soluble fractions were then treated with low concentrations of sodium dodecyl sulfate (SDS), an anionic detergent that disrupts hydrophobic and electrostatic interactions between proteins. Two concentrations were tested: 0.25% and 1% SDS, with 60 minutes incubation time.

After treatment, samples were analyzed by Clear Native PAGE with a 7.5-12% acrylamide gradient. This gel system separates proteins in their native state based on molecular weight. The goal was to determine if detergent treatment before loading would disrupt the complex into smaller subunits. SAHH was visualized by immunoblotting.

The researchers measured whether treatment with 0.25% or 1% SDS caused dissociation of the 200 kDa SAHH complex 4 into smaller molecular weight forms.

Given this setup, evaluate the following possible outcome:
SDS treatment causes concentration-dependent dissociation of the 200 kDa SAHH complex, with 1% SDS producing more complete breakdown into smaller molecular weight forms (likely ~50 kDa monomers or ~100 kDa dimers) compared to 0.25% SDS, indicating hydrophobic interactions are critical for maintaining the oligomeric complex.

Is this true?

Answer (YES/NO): NO